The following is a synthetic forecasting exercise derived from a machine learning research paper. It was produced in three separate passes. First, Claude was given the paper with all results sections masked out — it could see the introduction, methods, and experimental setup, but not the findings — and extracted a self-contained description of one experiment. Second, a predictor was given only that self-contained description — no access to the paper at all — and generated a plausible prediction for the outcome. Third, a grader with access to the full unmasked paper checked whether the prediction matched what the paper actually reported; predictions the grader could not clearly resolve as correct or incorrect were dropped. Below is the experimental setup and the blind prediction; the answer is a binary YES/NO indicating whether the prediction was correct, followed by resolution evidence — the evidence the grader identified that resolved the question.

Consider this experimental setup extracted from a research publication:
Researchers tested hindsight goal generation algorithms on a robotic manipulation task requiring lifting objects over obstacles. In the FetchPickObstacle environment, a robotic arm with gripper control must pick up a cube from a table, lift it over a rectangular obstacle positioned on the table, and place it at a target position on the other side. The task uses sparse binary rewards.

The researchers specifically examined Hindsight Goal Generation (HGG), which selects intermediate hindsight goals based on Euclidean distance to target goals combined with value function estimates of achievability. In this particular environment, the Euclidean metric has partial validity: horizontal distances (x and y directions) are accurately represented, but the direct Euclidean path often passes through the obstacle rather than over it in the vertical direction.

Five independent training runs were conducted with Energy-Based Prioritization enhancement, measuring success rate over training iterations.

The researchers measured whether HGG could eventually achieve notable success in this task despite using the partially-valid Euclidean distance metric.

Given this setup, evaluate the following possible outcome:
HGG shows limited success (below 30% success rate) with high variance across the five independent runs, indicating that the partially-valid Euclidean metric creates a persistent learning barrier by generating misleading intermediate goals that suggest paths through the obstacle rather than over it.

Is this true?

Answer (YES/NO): NO